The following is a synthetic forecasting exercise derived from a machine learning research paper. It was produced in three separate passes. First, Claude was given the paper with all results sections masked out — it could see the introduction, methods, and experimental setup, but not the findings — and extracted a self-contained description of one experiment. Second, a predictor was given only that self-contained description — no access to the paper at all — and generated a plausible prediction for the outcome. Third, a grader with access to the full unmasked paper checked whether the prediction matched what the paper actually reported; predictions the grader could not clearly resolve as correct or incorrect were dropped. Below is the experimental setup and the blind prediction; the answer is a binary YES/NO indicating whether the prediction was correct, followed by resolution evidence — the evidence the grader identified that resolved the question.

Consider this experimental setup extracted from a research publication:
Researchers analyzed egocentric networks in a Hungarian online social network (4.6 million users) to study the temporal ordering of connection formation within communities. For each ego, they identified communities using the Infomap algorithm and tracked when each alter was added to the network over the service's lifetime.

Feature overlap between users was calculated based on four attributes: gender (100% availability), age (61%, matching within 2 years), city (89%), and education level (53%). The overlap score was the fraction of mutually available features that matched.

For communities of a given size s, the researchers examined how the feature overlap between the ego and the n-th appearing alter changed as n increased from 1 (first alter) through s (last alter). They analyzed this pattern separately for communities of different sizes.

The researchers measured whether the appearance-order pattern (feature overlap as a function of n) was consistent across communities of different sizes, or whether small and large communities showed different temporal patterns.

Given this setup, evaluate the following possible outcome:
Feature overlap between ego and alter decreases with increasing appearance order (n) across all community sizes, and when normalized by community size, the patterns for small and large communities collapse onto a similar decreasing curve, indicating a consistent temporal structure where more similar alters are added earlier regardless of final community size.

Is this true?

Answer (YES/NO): NO